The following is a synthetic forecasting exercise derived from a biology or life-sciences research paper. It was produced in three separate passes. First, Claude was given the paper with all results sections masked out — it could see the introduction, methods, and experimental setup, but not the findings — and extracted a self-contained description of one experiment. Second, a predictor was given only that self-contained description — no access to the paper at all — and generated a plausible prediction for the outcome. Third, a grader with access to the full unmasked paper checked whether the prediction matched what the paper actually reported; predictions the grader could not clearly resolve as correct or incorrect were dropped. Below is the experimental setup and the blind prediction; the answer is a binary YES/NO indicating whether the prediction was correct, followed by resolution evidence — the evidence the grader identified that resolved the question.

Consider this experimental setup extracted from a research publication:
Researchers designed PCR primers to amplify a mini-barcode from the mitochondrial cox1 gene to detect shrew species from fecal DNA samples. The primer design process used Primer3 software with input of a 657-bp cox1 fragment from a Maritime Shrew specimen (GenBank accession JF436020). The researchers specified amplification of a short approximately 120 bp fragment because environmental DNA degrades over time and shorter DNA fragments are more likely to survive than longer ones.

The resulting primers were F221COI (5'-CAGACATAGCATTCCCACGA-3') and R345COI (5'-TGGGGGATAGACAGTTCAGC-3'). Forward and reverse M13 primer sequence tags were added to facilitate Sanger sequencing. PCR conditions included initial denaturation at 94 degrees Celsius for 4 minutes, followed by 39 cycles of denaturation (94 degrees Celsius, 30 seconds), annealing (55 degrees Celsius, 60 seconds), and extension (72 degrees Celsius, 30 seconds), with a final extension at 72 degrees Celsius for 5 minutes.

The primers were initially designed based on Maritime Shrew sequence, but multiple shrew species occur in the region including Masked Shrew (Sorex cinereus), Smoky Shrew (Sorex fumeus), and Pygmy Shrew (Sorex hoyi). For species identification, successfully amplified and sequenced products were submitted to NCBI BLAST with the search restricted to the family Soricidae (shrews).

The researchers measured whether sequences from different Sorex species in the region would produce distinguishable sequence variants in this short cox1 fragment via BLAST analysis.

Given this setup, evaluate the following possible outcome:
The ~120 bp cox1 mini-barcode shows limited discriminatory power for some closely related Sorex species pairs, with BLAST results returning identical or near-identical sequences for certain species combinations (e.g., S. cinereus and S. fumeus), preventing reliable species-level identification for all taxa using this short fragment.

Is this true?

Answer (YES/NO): NO